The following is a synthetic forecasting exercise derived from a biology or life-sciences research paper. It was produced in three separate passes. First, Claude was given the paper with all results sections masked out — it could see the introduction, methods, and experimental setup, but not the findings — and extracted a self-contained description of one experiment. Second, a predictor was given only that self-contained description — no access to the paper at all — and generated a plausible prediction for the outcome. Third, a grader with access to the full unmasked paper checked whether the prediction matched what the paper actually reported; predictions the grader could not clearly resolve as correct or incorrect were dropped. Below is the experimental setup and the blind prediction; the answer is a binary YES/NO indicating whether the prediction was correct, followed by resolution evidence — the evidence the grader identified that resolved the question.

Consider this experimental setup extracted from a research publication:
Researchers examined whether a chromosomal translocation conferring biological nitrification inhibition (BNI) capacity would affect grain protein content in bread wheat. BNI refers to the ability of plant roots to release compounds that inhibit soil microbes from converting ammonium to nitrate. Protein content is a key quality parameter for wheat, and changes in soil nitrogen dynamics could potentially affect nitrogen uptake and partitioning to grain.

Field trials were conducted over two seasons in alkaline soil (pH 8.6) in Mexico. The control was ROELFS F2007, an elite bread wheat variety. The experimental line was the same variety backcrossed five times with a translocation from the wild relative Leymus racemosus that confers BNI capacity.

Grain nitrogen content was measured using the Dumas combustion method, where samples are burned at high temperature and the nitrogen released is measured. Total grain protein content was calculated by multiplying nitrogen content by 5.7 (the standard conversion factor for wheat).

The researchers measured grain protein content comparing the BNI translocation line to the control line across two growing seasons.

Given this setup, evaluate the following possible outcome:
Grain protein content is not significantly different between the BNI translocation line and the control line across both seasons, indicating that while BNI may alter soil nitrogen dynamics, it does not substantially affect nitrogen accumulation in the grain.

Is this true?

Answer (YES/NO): YES